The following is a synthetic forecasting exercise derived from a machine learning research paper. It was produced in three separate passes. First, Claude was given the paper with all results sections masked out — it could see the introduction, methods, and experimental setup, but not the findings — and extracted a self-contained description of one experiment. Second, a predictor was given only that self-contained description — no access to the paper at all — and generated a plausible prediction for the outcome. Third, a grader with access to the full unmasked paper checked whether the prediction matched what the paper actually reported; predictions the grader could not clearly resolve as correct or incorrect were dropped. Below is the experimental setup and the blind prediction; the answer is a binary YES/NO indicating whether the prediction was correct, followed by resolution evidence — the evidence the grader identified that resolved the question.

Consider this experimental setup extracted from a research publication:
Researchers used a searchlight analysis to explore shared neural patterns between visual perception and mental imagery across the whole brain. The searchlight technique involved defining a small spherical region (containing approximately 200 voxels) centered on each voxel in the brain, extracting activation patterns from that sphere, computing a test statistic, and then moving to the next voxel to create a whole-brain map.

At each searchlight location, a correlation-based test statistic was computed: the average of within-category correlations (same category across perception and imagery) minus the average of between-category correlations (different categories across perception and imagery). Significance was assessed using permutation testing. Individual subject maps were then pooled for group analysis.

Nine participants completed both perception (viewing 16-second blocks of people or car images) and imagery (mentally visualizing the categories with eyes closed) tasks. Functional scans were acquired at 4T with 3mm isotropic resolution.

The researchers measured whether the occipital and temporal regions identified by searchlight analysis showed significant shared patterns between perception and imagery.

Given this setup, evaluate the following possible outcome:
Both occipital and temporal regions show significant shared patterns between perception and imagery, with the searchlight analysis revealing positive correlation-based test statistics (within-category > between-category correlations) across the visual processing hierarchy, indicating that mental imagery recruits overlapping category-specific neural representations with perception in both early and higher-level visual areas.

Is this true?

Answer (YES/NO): NO